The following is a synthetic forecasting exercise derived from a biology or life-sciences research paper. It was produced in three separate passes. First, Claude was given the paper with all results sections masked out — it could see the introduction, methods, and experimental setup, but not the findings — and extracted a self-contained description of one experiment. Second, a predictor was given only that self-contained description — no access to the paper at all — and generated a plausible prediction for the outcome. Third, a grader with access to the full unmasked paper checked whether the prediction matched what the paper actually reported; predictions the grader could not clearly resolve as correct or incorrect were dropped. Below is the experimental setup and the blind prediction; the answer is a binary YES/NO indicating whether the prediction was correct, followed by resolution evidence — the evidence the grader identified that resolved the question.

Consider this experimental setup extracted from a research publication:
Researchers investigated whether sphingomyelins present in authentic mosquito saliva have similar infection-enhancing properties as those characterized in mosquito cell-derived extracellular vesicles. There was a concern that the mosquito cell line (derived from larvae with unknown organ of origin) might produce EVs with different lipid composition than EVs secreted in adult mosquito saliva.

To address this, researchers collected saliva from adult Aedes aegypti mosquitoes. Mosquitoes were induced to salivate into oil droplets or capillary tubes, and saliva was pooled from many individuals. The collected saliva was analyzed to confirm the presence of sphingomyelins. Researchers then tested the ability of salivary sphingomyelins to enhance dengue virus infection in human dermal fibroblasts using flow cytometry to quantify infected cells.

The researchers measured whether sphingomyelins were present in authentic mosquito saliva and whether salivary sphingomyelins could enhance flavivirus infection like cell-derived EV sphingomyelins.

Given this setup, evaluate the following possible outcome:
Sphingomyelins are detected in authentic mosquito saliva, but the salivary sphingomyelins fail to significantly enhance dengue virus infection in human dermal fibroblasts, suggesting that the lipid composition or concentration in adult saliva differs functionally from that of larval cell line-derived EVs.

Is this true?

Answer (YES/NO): NO